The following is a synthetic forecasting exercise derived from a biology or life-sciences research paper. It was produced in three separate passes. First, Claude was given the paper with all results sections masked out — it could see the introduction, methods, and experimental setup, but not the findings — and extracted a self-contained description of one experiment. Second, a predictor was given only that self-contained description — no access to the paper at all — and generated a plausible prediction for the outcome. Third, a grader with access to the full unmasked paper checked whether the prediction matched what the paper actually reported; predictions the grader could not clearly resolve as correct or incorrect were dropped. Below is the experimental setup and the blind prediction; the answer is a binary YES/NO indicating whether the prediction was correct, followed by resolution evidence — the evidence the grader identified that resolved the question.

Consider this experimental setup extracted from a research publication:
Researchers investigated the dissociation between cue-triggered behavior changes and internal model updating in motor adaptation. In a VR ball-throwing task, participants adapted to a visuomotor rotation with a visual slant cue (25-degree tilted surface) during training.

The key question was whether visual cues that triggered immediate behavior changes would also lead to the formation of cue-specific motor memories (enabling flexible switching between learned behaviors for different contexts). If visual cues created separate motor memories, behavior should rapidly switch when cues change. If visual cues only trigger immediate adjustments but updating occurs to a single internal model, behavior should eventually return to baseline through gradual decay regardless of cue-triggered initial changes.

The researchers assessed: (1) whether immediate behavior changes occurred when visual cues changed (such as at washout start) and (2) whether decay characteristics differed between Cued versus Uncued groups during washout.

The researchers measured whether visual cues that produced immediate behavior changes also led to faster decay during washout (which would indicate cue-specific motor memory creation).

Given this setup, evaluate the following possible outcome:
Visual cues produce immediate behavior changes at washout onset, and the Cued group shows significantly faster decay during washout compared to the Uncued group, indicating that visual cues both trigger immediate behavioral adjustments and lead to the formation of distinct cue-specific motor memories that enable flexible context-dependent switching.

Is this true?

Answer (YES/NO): NO